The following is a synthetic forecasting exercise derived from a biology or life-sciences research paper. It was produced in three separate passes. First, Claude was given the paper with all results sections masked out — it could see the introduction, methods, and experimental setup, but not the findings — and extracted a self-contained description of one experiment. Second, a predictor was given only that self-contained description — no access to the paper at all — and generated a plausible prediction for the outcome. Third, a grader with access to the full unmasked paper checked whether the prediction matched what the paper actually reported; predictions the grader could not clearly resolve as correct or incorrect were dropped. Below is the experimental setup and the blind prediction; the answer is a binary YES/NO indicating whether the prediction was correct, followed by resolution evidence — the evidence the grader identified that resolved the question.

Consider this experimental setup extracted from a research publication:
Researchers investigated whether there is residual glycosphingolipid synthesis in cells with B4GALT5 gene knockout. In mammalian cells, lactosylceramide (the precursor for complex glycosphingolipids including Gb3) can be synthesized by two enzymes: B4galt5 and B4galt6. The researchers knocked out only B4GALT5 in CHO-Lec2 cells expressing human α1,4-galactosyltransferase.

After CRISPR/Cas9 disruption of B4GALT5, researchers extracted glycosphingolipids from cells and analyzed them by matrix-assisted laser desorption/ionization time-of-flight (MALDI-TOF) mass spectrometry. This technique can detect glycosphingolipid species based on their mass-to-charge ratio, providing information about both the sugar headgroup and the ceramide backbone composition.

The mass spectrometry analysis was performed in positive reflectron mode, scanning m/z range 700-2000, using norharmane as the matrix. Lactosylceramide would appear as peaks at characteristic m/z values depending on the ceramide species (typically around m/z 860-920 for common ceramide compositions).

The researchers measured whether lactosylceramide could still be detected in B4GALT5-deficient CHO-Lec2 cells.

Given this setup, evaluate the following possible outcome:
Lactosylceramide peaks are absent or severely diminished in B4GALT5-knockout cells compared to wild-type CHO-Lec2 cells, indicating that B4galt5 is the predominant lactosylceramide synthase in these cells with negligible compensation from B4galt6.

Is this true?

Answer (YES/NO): YES